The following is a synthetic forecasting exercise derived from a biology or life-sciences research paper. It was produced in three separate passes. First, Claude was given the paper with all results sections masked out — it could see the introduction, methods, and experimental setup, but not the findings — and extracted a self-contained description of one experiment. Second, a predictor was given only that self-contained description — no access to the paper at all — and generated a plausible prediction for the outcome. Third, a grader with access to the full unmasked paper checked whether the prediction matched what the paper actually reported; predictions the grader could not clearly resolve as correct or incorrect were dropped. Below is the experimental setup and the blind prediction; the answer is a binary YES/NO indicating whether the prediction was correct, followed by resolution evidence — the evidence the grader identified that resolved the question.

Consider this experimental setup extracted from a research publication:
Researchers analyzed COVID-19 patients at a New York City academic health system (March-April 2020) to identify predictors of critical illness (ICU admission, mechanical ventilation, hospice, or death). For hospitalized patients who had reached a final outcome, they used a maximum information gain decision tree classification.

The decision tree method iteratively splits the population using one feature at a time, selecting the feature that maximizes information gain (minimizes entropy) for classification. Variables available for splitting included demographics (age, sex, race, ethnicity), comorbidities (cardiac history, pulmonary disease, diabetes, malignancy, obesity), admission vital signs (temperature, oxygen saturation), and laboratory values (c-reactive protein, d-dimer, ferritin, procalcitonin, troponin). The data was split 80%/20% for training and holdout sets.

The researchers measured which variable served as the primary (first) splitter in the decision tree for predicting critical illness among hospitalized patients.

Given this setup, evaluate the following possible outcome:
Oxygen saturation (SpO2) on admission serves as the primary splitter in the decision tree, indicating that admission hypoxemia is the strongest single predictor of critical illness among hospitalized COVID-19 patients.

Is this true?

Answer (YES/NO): YES